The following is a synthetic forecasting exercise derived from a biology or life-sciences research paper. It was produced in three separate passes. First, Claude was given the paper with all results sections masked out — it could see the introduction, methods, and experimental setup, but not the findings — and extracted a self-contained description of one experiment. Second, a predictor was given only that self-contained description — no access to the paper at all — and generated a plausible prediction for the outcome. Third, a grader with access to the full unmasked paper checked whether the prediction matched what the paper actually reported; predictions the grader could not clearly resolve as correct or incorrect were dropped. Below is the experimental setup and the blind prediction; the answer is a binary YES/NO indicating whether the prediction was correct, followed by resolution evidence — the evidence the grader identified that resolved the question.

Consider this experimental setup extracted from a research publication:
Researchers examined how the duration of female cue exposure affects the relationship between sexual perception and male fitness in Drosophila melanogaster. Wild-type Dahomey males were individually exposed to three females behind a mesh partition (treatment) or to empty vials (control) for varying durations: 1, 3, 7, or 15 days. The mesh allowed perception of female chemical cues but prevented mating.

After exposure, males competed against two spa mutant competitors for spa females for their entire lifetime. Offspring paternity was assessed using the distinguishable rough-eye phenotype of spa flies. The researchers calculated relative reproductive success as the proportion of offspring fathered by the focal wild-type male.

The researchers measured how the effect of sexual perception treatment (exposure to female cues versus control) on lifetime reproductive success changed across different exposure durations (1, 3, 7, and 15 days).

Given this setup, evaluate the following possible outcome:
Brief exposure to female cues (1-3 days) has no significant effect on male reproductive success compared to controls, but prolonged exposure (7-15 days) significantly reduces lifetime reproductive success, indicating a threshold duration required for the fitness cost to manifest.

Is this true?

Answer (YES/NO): NO